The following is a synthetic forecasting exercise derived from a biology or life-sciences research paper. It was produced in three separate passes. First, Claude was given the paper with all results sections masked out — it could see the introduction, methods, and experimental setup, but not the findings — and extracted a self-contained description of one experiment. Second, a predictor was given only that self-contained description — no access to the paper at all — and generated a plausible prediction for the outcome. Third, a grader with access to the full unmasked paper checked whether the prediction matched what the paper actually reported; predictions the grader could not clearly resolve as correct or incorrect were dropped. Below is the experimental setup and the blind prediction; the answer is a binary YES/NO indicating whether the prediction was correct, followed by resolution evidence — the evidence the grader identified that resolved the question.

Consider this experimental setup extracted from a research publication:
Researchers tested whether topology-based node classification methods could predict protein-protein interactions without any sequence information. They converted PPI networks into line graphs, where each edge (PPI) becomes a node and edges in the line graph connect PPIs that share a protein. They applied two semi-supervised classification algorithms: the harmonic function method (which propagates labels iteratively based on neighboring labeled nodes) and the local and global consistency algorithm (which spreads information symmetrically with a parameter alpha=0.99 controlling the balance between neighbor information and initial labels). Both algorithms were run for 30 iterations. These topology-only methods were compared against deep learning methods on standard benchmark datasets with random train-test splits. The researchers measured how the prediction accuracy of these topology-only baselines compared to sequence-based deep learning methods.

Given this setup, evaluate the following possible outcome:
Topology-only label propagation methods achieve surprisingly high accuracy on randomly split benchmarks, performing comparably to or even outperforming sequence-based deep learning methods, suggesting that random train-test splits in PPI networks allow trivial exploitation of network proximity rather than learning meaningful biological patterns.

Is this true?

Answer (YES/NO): YES